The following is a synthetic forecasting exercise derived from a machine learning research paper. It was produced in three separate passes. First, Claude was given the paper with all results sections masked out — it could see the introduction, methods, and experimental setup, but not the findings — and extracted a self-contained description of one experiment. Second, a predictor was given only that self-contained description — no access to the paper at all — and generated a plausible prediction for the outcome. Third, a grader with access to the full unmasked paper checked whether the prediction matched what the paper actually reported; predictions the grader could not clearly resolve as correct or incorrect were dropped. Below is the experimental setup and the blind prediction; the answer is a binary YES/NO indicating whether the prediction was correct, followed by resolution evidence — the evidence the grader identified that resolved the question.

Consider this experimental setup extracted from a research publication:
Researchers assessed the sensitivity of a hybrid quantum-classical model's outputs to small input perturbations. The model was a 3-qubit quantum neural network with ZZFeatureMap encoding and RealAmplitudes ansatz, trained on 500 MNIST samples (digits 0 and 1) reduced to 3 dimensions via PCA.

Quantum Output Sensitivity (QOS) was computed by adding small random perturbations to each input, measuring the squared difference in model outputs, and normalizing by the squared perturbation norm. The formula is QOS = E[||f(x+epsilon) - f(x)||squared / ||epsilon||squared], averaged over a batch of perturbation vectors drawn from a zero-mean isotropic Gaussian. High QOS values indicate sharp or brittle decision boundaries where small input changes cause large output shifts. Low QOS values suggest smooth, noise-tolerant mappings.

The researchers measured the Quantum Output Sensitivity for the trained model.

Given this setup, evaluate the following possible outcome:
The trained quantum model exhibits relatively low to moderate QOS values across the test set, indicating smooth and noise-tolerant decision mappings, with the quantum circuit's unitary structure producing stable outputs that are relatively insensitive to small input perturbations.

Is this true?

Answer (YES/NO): NO